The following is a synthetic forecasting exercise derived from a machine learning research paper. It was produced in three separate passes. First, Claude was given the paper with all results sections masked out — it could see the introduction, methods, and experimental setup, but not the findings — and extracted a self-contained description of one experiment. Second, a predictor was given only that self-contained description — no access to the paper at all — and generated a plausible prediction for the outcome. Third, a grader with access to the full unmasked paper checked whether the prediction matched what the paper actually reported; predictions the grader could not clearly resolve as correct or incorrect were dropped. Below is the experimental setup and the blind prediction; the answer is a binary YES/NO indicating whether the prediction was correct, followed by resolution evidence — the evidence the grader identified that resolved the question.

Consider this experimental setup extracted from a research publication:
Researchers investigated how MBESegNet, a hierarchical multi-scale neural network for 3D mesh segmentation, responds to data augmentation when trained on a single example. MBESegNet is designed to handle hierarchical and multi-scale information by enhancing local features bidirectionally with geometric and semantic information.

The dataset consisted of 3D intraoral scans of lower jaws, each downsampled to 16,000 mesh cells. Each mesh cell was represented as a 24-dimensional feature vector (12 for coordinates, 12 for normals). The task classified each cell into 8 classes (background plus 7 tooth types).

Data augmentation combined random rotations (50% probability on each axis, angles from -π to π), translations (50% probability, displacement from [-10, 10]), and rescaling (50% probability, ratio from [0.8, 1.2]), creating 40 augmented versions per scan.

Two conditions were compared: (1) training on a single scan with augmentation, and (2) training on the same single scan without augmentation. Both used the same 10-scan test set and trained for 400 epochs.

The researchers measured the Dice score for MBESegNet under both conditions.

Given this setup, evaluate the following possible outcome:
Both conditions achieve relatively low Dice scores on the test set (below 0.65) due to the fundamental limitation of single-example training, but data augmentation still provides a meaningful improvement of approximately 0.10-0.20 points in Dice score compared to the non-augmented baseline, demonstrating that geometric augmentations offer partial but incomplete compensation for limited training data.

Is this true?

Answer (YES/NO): NO